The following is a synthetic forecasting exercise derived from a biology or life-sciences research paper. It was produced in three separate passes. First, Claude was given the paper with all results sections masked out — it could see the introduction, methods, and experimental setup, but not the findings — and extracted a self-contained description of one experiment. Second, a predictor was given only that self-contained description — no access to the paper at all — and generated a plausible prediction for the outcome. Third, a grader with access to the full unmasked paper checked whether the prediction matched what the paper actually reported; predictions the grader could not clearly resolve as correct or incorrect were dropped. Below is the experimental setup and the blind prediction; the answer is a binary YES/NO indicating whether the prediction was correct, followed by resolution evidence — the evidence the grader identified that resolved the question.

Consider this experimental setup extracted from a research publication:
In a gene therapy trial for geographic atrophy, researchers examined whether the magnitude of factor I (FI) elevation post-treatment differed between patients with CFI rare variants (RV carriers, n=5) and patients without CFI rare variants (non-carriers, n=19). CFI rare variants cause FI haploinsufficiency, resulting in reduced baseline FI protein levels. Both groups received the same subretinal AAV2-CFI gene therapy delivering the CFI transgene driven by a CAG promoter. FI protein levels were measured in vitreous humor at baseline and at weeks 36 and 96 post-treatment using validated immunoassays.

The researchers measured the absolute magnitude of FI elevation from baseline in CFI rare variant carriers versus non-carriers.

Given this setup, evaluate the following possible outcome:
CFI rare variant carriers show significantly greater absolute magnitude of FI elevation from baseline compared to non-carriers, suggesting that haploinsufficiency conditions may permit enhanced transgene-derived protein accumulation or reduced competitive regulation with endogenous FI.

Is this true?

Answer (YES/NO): NO